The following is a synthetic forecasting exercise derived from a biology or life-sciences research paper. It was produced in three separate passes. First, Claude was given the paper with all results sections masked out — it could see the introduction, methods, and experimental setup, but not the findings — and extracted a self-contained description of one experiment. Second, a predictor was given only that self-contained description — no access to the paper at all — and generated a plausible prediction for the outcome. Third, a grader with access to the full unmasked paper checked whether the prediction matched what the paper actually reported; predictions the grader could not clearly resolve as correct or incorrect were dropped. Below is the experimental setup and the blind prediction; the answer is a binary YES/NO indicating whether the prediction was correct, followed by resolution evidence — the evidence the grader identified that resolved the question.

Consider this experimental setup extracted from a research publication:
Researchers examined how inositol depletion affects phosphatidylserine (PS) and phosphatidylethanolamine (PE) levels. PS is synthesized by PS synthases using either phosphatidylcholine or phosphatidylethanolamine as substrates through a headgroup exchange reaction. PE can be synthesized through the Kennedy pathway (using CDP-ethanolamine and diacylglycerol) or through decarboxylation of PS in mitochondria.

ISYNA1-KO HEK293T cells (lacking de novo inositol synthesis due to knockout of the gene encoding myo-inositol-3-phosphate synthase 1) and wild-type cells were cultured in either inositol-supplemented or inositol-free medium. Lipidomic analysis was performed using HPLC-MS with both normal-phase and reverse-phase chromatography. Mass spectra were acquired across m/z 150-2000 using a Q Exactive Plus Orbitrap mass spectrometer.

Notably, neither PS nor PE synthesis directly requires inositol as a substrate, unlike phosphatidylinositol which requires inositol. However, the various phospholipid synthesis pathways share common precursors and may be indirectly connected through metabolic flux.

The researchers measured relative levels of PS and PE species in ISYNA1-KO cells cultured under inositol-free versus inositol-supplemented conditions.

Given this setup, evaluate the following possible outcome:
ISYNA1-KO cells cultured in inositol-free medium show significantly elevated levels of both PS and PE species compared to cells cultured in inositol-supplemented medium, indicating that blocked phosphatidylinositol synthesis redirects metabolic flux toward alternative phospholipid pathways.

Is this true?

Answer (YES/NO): NO